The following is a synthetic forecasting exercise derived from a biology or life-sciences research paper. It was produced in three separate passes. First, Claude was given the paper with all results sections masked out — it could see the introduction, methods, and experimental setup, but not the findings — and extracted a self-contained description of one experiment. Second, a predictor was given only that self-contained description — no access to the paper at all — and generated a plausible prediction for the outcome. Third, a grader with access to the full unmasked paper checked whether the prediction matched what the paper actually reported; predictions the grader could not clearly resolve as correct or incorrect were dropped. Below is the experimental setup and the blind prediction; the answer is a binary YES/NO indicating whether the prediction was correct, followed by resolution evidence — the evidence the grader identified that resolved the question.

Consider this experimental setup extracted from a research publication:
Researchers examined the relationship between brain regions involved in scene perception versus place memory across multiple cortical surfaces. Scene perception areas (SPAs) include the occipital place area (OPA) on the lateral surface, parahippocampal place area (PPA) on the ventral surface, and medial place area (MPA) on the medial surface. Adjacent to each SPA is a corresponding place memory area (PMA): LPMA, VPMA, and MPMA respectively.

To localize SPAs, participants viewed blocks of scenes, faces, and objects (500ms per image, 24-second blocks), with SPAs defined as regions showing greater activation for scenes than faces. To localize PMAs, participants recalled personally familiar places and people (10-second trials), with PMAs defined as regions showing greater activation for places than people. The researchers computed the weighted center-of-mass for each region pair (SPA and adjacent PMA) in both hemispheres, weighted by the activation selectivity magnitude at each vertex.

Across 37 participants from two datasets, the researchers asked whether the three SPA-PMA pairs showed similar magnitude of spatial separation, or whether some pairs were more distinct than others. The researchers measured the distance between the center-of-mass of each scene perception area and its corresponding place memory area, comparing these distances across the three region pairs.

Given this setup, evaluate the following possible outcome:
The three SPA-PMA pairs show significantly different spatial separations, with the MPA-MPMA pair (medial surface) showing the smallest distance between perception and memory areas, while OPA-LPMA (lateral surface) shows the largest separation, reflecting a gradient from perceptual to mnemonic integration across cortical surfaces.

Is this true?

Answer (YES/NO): YES